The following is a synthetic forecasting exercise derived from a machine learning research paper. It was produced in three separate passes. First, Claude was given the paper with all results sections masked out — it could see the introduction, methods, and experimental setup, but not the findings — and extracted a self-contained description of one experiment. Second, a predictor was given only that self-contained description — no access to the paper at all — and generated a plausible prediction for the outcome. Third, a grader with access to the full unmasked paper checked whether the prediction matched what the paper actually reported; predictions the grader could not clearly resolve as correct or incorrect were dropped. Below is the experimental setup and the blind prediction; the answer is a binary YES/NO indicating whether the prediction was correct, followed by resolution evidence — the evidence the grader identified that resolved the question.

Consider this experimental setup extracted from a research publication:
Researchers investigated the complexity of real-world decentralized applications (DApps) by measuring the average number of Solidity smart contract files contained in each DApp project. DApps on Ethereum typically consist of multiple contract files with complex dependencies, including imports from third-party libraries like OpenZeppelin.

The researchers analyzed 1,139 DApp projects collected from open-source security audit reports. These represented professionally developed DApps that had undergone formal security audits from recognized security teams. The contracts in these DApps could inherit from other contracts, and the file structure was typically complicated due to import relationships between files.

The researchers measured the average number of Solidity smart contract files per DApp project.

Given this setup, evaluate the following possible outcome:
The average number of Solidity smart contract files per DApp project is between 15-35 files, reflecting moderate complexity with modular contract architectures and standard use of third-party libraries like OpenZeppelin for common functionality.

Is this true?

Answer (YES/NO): YES